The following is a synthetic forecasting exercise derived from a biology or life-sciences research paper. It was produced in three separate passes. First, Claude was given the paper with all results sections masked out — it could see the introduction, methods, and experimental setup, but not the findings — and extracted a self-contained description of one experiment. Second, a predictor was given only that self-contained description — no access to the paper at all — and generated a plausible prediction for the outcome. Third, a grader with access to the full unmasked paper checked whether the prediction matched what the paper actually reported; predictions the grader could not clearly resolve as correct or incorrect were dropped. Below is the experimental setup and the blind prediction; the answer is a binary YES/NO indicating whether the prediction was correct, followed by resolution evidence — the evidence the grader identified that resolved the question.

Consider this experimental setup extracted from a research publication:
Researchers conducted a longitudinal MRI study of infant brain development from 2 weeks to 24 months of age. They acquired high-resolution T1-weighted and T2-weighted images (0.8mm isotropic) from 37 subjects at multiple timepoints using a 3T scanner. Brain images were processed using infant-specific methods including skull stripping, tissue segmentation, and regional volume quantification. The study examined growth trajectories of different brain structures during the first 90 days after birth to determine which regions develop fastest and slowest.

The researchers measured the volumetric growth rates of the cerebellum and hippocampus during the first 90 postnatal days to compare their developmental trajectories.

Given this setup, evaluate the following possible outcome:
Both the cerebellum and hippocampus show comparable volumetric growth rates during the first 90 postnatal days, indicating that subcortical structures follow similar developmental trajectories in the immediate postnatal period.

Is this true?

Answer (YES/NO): NO